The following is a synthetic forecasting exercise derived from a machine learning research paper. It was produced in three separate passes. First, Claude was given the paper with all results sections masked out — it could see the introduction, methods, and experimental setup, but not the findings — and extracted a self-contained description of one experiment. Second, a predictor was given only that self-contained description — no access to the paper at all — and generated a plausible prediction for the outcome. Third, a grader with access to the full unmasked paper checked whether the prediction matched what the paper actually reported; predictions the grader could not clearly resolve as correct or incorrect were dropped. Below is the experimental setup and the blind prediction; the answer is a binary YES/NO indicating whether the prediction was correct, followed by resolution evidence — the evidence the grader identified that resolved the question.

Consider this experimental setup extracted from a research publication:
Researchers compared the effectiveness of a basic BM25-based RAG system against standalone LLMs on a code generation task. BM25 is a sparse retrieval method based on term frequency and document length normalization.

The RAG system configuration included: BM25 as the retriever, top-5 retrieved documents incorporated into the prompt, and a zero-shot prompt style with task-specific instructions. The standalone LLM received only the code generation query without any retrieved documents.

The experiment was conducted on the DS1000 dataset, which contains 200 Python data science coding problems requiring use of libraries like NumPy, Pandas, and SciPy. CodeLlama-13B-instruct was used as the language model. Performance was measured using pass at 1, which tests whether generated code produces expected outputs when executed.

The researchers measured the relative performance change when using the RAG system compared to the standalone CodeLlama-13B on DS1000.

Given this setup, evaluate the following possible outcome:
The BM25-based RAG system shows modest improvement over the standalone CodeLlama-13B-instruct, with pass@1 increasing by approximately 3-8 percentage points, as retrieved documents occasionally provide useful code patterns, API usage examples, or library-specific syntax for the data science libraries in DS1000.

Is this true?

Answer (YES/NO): NO